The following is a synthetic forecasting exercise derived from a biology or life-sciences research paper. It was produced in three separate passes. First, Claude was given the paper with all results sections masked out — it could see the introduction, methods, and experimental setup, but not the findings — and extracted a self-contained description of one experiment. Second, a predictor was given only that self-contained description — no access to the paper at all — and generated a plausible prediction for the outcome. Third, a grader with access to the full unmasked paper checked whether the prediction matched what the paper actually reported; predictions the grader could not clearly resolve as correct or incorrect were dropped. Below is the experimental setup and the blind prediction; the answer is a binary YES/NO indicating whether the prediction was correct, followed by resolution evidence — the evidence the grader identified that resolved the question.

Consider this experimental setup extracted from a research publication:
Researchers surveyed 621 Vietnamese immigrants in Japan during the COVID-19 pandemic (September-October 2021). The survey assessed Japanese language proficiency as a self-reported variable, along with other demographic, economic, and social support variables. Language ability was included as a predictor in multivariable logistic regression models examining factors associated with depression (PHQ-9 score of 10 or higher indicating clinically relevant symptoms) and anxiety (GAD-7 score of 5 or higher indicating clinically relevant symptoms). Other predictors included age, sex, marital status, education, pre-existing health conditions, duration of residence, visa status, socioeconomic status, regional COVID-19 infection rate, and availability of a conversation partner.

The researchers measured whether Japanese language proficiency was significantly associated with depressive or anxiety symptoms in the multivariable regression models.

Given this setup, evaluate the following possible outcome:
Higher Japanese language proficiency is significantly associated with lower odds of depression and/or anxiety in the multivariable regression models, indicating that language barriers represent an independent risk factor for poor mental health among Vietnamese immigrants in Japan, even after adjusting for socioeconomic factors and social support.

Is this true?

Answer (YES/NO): NO